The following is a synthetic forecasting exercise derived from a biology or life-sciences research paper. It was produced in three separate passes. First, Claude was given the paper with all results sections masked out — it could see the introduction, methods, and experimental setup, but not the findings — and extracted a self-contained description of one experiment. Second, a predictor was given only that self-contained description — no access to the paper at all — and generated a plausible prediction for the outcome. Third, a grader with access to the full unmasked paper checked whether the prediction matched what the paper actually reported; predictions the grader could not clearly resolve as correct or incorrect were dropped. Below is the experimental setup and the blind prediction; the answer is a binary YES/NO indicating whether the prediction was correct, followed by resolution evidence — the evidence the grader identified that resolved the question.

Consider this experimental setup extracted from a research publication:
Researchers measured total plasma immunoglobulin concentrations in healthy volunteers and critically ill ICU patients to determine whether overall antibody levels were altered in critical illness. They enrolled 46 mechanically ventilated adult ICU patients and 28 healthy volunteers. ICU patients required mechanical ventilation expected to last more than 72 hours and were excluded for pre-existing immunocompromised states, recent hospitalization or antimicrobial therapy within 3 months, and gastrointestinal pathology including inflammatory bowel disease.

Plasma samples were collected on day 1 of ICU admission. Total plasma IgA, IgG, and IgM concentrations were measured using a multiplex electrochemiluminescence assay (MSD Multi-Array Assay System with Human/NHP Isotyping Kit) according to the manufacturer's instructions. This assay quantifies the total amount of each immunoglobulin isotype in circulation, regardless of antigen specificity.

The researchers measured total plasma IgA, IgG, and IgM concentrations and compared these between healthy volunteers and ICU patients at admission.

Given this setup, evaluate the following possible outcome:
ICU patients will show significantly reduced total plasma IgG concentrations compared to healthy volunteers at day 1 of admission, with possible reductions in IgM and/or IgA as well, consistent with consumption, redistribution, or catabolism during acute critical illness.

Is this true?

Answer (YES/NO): NO